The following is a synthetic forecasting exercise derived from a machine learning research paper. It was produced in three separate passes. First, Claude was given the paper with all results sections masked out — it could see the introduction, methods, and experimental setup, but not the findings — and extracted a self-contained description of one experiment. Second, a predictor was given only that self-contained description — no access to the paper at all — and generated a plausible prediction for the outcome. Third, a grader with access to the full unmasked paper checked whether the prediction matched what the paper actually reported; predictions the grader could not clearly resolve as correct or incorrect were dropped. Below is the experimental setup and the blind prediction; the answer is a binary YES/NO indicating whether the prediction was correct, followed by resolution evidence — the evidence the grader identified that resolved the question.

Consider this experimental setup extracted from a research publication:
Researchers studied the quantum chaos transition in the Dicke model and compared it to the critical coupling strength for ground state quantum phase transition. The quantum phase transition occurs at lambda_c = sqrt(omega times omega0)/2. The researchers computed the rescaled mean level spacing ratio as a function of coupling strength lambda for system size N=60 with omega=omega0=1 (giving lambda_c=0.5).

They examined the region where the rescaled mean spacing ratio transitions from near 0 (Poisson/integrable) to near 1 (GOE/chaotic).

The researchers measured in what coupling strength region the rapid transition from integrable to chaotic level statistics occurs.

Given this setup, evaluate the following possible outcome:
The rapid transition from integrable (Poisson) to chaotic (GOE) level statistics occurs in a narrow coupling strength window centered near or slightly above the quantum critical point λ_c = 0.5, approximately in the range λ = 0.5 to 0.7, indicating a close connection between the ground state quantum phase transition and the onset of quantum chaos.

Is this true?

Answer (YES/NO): NO